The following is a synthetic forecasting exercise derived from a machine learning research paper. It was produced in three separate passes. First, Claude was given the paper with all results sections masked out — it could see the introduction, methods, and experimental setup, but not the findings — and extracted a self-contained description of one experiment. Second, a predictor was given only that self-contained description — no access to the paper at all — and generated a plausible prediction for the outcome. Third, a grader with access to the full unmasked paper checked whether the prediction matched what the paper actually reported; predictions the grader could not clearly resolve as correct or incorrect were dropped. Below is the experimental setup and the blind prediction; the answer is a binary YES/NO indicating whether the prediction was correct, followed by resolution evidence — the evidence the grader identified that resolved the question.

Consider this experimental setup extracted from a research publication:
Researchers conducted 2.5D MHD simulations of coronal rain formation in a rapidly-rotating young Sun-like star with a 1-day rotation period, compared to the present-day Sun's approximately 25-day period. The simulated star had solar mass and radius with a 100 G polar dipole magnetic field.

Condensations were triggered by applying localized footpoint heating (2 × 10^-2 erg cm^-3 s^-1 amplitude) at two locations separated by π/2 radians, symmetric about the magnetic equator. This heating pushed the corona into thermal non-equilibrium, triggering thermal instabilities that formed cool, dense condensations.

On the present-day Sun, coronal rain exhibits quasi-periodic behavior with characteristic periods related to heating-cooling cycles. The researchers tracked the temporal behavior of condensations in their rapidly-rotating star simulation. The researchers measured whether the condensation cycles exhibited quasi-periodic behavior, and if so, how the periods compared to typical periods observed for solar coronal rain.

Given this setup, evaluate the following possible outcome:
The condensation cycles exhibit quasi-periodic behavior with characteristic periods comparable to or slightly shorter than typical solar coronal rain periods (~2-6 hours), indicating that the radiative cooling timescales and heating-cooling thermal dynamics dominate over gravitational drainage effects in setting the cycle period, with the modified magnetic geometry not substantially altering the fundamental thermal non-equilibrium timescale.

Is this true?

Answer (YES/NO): NO